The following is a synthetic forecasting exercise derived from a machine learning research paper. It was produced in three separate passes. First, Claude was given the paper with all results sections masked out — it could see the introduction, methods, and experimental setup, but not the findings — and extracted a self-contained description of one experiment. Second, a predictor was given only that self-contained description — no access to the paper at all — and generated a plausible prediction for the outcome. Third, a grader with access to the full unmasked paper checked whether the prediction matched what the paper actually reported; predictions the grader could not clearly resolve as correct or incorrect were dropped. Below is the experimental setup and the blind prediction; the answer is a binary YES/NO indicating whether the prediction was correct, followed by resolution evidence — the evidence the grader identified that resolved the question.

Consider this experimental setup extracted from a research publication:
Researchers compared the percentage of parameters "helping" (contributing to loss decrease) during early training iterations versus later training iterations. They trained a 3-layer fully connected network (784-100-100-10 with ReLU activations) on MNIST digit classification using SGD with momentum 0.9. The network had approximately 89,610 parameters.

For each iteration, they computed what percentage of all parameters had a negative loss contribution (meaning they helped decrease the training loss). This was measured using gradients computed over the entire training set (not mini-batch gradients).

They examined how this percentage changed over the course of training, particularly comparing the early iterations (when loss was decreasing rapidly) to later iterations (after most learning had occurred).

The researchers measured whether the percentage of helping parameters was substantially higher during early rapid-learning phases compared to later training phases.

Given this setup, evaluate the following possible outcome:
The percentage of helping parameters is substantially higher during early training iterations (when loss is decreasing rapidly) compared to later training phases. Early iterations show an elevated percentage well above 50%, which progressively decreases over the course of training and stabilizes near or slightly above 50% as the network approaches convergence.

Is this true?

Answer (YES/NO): NO